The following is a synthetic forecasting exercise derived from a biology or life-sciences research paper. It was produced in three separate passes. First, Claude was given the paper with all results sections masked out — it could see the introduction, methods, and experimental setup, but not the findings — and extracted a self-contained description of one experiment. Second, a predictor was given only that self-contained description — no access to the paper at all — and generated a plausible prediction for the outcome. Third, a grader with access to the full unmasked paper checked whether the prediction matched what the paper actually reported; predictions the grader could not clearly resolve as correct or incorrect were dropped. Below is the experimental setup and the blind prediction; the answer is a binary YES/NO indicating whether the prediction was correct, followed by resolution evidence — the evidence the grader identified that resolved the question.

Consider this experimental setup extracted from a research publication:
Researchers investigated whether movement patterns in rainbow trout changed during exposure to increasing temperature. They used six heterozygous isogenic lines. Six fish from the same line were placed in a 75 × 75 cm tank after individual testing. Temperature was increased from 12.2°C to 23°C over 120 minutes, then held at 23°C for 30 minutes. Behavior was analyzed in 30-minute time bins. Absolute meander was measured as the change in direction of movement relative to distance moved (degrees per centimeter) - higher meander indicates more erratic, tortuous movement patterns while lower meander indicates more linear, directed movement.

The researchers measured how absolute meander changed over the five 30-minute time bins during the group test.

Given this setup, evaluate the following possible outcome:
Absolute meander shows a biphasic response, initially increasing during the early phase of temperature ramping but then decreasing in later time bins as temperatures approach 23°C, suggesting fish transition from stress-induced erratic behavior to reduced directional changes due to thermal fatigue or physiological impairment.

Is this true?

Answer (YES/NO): NO